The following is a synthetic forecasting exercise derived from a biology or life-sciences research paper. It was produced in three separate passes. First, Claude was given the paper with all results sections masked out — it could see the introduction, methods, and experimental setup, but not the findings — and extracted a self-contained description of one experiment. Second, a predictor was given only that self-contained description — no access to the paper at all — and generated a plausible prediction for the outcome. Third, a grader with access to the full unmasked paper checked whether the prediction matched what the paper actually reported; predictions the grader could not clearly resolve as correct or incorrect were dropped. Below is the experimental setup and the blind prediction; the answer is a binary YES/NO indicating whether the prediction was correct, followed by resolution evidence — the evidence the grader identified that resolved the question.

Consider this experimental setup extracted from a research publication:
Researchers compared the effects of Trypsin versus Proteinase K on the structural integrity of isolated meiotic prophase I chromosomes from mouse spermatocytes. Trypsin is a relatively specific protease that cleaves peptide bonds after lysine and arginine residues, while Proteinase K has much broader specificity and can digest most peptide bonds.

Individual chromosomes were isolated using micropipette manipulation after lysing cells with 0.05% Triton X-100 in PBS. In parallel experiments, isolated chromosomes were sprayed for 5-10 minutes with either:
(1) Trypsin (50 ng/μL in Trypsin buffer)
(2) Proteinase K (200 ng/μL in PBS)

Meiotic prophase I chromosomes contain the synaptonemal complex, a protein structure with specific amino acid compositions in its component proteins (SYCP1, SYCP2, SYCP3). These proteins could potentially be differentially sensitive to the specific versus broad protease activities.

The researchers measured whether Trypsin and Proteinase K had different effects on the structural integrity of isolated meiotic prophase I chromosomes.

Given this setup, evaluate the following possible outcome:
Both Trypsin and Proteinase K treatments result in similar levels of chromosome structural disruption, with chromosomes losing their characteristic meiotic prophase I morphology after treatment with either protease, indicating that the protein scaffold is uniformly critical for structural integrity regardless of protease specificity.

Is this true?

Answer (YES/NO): NO